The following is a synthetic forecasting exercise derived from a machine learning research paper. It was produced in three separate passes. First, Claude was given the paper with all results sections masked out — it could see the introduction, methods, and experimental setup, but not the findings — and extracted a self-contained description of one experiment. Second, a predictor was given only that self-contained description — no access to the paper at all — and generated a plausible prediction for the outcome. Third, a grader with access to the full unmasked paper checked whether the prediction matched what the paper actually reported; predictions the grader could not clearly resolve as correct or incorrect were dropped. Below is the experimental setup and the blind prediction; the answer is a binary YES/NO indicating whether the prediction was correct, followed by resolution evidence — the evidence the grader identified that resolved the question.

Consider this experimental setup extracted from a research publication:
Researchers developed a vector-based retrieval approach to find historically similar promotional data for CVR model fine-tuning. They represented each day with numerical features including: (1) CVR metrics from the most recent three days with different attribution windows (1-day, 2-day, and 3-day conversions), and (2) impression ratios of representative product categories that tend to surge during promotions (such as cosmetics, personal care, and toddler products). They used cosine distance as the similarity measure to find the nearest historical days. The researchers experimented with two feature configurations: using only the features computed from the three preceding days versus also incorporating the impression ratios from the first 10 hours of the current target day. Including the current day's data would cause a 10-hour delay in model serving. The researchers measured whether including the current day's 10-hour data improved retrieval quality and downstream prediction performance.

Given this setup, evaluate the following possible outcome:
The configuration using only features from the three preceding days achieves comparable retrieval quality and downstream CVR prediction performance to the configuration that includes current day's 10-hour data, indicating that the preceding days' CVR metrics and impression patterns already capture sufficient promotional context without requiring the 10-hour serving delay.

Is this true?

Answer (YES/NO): NO